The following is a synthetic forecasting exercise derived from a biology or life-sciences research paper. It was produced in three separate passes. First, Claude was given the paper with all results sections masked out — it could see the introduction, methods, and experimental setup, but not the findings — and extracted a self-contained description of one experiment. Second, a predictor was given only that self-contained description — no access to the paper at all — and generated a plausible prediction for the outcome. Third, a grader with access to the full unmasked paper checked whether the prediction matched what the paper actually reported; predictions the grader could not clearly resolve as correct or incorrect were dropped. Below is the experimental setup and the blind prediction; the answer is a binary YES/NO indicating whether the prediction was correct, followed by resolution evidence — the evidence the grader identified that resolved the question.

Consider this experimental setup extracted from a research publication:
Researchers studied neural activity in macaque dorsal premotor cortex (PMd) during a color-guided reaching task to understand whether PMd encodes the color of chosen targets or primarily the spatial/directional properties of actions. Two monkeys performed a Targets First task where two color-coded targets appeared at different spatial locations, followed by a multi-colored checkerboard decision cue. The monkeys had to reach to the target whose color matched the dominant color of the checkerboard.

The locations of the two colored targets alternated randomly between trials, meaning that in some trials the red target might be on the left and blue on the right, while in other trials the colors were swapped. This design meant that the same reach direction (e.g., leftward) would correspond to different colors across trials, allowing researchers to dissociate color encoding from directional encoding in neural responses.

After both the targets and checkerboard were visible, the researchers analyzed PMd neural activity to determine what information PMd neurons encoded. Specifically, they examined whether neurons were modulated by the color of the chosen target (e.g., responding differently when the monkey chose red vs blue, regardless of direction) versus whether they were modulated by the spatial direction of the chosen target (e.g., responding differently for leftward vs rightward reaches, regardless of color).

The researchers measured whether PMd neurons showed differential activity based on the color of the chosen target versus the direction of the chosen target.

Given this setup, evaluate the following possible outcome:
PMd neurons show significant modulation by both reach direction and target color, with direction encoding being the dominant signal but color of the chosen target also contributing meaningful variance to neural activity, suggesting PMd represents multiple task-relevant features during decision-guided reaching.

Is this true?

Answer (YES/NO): NO